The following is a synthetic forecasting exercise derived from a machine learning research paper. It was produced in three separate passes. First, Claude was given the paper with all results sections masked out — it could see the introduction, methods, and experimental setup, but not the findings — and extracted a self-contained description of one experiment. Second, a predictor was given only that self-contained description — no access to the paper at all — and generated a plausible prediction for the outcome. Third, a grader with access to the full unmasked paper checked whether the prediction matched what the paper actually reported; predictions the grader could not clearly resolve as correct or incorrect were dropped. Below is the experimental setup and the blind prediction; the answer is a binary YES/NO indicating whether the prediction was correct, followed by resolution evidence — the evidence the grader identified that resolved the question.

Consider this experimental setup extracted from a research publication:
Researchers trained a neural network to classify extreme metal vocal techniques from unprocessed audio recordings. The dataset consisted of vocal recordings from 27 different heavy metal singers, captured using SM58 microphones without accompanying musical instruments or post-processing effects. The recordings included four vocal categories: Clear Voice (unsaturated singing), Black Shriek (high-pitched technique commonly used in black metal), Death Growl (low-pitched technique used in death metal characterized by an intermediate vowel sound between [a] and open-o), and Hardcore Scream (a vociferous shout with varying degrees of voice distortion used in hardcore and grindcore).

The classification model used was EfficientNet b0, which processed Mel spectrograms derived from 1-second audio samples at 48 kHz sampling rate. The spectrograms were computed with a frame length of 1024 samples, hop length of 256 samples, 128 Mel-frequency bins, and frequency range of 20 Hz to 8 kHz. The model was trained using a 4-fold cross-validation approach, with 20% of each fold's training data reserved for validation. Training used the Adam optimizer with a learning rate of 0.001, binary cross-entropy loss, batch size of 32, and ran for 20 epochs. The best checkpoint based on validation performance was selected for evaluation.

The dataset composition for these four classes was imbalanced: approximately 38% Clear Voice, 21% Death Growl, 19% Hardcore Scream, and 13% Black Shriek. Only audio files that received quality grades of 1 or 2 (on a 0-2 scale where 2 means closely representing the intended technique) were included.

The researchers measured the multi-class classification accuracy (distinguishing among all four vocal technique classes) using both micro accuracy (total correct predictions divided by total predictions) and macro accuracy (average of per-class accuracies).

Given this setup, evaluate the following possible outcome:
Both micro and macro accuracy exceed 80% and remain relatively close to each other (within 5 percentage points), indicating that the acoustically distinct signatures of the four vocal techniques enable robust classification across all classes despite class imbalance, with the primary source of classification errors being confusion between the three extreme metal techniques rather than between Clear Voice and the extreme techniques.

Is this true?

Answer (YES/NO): NO